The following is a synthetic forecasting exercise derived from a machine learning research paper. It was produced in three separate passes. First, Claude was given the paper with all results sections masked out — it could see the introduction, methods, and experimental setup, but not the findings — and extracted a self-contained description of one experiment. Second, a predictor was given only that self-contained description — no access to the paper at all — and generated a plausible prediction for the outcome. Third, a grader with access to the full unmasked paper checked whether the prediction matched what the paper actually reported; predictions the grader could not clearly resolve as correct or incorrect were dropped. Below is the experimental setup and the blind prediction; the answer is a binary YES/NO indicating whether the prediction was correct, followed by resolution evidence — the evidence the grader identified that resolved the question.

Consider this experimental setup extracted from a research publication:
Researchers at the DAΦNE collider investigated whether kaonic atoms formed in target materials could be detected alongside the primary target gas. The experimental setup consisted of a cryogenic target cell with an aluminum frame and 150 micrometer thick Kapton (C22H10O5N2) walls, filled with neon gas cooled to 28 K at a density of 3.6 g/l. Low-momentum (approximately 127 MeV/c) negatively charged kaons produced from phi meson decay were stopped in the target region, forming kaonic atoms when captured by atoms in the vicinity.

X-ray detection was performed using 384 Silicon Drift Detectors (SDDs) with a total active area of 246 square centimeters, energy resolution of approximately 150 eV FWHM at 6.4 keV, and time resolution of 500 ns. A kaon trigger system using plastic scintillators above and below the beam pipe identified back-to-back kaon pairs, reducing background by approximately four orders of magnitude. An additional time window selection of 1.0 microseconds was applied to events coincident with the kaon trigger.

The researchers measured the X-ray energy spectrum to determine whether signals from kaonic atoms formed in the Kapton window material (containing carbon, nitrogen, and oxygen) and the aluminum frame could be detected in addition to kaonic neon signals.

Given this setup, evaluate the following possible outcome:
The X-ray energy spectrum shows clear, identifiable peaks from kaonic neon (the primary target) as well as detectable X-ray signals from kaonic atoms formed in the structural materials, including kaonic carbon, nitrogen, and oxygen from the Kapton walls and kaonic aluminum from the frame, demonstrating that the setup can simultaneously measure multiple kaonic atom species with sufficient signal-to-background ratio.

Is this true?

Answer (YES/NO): YES